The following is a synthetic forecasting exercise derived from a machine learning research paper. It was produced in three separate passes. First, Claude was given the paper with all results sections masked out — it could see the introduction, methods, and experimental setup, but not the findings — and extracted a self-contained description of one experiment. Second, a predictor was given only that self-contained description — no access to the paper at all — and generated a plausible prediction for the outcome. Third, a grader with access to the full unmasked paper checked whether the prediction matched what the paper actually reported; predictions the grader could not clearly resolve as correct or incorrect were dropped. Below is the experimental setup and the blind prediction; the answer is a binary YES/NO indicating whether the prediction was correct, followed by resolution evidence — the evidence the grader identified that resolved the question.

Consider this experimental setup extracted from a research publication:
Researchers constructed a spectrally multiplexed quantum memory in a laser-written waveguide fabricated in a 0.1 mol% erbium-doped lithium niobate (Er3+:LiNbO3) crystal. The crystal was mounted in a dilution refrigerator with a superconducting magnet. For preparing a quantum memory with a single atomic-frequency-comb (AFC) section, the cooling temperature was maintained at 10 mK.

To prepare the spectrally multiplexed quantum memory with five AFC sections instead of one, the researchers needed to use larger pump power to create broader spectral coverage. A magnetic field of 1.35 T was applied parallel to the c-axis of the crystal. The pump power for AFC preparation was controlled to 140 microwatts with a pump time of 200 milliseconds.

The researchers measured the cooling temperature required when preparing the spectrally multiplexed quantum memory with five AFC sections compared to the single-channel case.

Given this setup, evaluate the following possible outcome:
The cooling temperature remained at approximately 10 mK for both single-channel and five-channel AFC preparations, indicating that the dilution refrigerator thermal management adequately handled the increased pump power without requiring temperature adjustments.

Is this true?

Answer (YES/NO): NO